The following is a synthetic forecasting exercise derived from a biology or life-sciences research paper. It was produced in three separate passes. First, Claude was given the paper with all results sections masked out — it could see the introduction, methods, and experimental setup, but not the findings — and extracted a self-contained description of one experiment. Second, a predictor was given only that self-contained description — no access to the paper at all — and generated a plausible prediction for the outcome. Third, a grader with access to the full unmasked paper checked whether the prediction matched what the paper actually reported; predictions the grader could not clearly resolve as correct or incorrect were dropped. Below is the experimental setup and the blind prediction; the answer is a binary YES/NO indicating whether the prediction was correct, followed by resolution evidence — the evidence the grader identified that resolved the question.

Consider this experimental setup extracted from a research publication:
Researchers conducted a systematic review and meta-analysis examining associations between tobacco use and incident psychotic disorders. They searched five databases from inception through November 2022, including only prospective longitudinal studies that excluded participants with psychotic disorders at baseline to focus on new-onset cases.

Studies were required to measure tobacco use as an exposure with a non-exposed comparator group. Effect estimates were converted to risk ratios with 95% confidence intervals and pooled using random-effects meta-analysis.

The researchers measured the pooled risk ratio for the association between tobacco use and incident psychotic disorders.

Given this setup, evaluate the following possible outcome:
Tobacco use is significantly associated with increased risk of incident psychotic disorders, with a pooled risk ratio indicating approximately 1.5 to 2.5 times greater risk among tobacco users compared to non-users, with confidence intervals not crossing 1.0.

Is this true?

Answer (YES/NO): NO